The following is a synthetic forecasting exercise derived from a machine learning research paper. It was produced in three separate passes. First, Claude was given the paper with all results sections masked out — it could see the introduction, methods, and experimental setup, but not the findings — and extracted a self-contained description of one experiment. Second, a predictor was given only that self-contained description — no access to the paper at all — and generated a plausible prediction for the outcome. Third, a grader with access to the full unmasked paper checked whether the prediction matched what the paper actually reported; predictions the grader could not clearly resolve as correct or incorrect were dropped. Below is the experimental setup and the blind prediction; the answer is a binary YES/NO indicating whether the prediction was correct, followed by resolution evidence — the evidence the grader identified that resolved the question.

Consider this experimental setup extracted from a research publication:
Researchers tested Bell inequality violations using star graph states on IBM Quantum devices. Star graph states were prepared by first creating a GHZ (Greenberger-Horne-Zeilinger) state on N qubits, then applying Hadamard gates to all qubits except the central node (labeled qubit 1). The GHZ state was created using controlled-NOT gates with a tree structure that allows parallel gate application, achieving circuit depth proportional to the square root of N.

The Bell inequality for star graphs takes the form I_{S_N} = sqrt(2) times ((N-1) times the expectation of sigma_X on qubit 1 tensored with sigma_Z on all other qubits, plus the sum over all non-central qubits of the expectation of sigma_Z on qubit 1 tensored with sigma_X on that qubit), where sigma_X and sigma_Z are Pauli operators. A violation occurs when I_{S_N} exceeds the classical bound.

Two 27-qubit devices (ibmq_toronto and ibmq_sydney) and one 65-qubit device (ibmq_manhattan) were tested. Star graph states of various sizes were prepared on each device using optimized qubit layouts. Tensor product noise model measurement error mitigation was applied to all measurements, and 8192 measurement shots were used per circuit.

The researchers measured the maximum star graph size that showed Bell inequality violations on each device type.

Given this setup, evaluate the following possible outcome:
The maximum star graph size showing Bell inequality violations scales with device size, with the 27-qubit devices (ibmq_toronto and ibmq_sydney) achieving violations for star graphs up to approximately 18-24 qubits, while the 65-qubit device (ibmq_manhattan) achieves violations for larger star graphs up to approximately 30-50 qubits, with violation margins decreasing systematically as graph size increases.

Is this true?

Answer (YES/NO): NO